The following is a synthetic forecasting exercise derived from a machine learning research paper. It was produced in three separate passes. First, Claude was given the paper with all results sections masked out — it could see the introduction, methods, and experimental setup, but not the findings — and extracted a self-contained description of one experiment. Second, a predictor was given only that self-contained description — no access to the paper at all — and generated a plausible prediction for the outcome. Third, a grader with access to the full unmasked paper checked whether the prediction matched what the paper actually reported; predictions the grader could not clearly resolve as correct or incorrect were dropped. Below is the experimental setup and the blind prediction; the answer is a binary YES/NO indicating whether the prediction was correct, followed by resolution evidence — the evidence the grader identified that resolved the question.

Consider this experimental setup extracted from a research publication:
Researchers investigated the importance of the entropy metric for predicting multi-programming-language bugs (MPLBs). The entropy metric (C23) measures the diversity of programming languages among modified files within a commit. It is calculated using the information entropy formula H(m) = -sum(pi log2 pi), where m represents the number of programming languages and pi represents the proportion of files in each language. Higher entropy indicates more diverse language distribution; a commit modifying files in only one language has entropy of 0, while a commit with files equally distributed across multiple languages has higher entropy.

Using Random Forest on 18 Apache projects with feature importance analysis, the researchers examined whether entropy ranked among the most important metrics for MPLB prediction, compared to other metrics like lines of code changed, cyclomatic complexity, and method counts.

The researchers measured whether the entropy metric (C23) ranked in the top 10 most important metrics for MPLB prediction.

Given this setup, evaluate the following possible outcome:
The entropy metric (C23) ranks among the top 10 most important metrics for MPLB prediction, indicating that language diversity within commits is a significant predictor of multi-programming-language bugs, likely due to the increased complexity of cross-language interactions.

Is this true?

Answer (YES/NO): NO